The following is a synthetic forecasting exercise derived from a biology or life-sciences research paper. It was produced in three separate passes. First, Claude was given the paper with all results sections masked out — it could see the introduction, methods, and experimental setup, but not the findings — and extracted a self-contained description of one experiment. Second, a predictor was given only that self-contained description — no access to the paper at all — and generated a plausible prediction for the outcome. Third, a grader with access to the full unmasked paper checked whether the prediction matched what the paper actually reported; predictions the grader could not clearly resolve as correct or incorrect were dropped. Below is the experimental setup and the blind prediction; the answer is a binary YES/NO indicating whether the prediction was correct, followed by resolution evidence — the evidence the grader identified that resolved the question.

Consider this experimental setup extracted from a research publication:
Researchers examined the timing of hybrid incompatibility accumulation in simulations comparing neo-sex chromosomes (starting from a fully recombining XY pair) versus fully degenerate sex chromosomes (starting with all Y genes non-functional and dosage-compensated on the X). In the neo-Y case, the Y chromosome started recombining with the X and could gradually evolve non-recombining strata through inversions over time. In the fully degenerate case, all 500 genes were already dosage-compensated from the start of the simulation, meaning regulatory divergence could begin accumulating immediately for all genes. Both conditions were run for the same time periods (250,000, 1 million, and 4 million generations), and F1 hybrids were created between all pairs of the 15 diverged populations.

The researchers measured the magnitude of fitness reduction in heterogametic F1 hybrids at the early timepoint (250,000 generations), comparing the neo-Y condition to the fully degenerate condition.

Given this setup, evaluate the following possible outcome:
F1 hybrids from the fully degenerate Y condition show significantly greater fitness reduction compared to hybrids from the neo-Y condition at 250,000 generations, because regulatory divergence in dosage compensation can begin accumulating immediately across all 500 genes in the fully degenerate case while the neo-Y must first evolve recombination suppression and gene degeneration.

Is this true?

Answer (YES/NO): YES